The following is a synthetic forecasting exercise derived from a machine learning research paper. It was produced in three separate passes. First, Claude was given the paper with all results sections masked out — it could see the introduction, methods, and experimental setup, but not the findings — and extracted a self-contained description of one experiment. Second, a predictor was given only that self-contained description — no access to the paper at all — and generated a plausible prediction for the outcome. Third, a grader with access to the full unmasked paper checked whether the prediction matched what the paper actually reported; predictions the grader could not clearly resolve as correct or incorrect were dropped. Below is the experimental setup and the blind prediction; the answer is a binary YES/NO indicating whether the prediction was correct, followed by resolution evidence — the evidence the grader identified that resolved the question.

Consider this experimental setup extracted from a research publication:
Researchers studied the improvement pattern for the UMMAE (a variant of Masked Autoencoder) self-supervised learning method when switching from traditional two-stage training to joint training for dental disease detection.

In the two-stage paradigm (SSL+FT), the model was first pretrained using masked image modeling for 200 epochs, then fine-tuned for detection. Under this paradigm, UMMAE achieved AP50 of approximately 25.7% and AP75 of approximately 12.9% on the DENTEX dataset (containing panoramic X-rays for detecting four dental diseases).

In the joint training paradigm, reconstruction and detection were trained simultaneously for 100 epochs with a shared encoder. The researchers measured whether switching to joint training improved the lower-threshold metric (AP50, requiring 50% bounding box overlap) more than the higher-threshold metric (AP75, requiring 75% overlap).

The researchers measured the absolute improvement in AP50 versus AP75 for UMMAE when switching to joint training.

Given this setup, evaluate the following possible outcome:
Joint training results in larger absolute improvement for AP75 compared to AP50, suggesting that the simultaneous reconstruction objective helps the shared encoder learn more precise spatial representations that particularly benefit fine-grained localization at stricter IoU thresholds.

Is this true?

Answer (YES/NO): NO